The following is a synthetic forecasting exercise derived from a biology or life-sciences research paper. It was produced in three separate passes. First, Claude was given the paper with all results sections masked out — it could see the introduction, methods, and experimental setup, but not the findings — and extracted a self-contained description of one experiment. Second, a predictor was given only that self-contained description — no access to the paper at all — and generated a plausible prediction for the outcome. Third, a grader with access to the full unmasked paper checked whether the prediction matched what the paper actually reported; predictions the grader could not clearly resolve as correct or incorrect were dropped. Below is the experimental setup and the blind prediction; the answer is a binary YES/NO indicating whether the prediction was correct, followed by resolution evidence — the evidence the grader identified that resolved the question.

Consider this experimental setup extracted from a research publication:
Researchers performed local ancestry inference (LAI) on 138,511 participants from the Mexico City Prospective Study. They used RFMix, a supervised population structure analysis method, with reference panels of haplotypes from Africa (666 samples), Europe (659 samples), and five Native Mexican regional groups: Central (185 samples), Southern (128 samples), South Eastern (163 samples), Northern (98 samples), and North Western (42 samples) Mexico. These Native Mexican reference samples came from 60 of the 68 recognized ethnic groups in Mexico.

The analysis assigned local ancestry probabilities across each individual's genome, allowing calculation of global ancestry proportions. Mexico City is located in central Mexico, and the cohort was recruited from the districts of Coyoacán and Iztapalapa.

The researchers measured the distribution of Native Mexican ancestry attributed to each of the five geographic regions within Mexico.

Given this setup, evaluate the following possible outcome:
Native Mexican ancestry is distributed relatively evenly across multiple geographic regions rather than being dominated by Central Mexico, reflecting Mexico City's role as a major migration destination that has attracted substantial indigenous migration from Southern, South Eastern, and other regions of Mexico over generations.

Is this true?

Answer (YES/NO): NO